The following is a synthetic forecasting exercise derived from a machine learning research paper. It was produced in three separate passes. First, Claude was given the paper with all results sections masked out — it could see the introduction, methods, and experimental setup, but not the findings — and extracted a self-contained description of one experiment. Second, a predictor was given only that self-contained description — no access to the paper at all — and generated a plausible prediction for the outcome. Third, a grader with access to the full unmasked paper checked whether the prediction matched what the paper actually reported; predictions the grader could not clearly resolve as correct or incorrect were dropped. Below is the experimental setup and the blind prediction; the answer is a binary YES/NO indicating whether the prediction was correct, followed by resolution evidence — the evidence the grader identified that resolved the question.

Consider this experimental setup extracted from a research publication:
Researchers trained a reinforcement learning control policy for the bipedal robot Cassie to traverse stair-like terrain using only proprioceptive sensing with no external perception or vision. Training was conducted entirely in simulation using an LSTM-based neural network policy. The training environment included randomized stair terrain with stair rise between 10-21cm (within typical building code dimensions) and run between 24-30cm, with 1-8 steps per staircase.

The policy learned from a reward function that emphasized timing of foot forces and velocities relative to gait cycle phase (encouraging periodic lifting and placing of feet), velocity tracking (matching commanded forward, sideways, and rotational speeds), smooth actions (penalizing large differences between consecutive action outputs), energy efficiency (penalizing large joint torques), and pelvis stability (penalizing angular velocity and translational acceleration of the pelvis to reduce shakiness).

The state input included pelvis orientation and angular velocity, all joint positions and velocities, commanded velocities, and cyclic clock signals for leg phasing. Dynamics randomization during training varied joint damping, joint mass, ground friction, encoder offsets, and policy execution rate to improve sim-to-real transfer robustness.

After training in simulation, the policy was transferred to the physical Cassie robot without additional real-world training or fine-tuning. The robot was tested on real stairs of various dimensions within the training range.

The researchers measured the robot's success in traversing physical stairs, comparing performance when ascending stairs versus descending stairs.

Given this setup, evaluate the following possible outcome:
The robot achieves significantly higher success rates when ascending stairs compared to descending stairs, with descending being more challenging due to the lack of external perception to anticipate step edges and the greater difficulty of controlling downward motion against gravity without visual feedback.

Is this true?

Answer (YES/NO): NO